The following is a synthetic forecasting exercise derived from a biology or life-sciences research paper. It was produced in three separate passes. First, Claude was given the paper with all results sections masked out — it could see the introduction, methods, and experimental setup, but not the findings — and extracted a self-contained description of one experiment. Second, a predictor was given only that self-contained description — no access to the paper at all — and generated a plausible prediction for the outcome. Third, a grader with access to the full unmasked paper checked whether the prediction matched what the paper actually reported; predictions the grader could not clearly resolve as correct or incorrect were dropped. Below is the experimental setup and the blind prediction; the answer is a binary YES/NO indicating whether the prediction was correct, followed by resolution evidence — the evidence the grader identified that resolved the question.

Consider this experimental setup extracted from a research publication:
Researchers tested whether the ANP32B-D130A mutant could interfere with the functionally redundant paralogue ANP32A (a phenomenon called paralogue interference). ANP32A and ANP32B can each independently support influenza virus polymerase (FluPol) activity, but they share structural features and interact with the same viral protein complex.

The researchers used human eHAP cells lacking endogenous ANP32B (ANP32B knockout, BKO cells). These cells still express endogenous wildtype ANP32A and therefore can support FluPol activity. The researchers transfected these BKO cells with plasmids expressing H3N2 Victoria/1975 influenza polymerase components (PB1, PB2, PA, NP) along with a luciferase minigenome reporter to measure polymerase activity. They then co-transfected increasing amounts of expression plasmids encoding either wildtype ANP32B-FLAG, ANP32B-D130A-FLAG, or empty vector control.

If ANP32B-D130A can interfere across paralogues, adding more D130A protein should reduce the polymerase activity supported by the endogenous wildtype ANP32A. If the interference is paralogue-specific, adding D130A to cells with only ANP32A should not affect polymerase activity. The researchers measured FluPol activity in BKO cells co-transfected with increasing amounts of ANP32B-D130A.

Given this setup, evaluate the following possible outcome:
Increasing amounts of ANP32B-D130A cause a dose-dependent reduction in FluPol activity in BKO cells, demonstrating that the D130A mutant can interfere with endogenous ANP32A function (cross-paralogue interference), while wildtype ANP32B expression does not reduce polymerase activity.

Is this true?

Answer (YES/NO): YES